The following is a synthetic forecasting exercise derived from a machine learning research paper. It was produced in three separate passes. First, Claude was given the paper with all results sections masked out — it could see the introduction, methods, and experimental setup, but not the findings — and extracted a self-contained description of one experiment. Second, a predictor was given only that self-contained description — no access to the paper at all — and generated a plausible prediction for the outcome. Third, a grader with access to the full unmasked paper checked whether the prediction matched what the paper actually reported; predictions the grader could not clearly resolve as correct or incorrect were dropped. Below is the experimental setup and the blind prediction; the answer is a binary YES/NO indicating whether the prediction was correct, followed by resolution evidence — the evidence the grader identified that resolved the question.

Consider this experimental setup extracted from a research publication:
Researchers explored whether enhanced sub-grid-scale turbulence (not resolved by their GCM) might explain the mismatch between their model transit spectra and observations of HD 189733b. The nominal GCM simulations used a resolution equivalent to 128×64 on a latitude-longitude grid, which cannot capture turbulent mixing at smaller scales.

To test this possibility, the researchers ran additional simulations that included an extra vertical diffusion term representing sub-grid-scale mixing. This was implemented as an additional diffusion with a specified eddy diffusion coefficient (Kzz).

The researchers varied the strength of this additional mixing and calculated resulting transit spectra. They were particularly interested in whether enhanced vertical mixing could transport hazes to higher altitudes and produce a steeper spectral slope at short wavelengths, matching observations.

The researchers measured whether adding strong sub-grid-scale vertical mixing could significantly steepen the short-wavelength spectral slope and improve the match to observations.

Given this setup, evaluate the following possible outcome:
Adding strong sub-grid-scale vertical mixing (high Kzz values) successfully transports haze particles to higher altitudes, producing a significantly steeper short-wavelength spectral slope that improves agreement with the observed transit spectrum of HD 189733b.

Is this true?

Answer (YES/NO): NO